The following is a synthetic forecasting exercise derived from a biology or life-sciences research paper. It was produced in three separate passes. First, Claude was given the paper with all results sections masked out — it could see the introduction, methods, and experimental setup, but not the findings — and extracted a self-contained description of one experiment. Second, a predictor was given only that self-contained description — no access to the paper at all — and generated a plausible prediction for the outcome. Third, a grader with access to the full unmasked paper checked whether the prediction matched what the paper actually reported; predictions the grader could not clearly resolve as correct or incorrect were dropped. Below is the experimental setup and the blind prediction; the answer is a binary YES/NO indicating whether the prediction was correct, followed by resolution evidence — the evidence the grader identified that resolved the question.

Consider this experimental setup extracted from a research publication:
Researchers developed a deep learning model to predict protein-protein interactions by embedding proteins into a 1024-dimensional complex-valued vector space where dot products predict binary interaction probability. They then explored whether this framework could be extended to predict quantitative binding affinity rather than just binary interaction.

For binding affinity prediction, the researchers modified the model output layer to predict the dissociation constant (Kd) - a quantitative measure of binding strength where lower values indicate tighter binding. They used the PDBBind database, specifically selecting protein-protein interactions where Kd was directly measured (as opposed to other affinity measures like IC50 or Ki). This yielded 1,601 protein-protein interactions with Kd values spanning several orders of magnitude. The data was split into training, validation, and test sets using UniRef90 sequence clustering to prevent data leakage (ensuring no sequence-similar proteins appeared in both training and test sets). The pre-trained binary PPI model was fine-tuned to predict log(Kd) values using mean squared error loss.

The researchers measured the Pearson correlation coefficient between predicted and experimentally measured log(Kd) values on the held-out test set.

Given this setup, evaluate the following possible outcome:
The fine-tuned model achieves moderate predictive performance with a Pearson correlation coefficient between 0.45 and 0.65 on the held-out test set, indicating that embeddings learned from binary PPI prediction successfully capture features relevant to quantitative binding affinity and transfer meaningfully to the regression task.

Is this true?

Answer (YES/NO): NO